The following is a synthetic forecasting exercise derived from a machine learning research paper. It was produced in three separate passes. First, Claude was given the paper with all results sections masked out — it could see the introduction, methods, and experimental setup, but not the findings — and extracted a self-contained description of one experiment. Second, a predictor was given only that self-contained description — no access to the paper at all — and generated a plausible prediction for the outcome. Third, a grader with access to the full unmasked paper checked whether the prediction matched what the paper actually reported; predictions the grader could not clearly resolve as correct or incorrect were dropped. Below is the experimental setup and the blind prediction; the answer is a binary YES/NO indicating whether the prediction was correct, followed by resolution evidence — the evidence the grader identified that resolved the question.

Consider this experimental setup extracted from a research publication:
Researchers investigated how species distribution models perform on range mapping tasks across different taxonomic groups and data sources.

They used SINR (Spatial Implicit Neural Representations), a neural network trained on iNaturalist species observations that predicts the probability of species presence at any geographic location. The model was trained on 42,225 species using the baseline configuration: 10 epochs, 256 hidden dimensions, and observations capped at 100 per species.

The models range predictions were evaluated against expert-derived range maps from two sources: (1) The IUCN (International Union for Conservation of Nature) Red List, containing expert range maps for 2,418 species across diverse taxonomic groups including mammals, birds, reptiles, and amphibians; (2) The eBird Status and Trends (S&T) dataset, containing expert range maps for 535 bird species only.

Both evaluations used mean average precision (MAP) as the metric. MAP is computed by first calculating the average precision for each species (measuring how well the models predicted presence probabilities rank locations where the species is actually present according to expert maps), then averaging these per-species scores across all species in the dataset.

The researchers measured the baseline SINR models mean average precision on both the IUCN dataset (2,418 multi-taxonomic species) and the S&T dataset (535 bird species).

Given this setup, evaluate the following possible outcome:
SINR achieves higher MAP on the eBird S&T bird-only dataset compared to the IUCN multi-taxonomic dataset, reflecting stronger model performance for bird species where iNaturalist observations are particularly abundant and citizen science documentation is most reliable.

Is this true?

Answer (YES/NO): YES